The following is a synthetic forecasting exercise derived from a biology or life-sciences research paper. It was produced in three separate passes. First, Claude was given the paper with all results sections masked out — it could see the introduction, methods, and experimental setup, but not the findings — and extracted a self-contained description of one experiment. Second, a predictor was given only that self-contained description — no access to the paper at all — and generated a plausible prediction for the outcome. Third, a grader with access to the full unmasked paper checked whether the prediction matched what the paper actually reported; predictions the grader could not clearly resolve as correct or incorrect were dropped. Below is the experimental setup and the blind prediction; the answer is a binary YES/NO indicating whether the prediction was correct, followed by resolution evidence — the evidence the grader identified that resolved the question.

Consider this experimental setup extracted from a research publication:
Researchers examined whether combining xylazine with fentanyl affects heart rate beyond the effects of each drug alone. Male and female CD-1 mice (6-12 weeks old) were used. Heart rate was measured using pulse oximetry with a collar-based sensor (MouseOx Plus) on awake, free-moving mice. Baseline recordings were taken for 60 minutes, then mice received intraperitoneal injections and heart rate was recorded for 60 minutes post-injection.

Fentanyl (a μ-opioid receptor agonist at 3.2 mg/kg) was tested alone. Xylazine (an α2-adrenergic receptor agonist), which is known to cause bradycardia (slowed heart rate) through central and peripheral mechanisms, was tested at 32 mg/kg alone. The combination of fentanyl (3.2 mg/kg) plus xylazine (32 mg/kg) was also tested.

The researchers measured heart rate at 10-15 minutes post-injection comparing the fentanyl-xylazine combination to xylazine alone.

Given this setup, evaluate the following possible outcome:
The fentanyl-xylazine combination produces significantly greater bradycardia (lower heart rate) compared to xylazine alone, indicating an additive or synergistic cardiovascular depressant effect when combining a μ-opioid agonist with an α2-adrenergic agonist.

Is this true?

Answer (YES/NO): NO